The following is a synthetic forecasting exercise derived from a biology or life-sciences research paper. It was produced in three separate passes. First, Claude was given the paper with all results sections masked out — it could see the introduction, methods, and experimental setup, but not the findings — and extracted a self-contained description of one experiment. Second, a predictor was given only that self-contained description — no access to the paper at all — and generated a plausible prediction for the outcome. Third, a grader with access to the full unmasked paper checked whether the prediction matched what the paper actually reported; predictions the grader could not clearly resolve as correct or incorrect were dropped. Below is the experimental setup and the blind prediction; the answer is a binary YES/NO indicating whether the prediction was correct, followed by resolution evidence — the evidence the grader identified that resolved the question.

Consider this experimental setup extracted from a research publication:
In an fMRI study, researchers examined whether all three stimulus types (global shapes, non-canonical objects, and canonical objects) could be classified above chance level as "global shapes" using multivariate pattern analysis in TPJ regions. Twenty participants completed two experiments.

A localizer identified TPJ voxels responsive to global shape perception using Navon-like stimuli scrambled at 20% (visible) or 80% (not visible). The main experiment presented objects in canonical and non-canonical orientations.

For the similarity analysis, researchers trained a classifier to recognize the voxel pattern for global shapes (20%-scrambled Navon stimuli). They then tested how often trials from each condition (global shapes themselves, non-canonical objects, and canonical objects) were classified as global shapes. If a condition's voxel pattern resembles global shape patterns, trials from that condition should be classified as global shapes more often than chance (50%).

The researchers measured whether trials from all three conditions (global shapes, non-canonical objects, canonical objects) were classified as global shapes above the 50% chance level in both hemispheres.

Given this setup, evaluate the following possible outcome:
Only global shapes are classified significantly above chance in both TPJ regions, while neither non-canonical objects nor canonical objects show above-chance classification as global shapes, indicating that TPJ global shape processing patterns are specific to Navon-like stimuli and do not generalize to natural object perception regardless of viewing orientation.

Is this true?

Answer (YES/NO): NO